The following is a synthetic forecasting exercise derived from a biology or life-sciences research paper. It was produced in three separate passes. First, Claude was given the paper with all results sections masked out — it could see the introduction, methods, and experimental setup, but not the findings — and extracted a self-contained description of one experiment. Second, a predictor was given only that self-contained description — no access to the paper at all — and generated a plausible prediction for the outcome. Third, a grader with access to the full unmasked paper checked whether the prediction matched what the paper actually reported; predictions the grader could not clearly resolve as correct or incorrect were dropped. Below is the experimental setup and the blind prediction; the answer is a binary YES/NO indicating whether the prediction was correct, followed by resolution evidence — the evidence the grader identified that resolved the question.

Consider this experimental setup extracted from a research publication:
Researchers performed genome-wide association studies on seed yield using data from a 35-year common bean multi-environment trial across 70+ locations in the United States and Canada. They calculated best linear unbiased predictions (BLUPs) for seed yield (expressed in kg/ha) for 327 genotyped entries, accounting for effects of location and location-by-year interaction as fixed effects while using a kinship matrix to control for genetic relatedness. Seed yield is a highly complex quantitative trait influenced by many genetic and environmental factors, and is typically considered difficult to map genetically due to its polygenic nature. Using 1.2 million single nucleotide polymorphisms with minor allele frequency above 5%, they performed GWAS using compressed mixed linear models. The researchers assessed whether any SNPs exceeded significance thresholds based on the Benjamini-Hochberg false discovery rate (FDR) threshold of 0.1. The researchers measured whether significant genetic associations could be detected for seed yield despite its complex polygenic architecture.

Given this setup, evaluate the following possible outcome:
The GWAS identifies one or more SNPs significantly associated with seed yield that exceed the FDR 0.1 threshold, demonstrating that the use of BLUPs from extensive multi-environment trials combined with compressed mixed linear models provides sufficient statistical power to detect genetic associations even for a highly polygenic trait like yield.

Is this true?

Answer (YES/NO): YES